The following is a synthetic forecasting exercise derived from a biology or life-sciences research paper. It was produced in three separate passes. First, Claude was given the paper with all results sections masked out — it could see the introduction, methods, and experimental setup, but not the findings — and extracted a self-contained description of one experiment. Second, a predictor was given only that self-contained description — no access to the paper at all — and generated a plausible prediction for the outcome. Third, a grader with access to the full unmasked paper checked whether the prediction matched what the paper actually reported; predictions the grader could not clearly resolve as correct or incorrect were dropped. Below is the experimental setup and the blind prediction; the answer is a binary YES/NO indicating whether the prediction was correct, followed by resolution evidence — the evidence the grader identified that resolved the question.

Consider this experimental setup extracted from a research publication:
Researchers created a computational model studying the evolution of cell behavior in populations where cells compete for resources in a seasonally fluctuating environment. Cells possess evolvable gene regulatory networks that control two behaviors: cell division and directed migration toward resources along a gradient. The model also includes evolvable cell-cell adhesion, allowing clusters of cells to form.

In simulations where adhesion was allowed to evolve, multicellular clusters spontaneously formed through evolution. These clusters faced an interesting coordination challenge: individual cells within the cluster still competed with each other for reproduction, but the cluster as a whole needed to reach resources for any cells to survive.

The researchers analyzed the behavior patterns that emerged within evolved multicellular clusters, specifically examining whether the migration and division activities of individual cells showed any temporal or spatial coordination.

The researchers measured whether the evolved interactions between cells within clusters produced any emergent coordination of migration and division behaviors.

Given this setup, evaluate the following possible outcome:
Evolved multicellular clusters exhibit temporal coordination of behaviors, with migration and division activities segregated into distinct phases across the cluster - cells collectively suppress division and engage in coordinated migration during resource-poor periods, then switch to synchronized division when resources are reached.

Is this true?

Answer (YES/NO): NO